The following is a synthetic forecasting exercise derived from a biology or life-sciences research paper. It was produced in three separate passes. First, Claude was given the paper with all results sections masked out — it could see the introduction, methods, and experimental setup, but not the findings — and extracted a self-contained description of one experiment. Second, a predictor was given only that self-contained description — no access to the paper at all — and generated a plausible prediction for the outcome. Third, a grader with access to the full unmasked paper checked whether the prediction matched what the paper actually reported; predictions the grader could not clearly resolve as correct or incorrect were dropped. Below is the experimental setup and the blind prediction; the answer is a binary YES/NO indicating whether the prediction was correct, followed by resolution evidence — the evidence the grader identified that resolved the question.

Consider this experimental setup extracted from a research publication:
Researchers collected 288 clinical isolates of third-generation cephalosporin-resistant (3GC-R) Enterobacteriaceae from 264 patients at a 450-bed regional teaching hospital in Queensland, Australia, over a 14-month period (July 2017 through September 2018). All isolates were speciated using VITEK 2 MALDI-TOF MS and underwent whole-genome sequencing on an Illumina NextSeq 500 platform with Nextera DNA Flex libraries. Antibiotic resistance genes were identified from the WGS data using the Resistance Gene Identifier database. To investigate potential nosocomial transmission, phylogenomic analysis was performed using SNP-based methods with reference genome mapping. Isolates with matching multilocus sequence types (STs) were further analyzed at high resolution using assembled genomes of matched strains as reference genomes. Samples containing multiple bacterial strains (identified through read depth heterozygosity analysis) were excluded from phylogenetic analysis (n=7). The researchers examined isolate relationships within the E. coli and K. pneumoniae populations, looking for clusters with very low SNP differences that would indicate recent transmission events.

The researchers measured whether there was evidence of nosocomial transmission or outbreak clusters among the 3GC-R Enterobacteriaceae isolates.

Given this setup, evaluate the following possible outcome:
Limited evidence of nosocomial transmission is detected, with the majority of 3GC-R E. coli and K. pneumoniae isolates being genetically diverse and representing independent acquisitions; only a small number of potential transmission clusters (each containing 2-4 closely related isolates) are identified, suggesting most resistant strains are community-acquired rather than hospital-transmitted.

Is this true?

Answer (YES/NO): NO